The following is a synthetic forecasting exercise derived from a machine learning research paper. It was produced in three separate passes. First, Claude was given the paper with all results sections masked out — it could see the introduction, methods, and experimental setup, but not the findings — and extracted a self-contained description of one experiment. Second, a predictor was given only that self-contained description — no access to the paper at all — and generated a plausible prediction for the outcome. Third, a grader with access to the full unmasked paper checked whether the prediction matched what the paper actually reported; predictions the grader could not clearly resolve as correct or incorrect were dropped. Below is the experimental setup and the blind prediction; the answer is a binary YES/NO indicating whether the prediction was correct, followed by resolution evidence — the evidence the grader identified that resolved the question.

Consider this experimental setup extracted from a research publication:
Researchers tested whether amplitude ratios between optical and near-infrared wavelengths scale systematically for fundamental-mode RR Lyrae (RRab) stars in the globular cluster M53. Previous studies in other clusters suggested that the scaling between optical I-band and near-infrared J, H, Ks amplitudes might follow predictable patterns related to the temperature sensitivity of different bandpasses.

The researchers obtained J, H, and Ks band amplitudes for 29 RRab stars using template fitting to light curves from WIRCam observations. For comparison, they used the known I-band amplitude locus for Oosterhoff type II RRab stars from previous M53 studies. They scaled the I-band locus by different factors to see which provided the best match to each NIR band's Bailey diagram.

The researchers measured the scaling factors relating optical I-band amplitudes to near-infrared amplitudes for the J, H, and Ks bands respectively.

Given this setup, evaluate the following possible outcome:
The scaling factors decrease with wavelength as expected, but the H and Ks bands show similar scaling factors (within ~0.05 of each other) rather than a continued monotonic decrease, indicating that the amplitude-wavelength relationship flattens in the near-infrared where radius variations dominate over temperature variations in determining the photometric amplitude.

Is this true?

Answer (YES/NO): YES